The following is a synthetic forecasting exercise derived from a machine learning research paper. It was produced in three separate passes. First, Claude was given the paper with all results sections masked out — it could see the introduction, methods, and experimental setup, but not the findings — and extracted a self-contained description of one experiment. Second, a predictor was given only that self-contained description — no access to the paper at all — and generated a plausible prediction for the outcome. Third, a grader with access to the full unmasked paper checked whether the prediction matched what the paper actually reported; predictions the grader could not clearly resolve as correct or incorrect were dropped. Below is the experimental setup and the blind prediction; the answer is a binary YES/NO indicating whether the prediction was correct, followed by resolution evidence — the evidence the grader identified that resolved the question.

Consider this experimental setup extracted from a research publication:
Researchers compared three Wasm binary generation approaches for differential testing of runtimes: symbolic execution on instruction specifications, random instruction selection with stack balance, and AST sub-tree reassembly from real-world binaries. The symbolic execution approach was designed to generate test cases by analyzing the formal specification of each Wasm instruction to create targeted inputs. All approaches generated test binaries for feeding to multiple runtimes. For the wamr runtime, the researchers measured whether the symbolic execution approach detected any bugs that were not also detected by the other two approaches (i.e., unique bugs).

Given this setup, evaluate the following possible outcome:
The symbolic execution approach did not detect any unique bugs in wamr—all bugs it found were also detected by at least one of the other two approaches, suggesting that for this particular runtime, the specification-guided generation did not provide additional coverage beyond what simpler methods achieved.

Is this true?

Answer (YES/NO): YES